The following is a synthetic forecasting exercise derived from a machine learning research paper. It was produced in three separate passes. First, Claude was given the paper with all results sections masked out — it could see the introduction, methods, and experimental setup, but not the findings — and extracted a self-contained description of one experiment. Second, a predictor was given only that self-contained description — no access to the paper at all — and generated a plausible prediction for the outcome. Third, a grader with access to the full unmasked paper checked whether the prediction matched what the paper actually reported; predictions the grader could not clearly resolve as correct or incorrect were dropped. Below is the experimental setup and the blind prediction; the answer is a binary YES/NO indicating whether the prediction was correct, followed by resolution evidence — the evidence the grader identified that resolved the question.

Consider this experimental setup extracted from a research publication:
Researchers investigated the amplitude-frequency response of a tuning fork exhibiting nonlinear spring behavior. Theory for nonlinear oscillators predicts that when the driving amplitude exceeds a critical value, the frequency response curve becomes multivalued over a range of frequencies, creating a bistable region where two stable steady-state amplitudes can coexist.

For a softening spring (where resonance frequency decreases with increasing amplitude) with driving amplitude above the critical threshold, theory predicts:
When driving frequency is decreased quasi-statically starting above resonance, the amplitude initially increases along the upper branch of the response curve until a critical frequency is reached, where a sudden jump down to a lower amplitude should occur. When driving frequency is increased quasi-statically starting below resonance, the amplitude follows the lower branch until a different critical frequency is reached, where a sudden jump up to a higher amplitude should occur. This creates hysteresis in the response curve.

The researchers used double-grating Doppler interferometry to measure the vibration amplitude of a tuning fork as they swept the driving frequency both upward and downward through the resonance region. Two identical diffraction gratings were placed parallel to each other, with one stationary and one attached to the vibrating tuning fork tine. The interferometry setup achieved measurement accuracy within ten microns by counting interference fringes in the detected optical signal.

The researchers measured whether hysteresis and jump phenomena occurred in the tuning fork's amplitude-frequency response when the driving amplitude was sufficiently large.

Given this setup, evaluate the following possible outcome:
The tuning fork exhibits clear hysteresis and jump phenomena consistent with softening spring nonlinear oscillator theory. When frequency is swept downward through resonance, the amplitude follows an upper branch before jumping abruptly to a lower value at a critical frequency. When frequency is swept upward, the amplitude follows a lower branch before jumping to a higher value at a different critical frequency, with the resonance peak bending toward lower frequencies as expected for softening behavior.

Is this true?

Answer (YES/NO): YES